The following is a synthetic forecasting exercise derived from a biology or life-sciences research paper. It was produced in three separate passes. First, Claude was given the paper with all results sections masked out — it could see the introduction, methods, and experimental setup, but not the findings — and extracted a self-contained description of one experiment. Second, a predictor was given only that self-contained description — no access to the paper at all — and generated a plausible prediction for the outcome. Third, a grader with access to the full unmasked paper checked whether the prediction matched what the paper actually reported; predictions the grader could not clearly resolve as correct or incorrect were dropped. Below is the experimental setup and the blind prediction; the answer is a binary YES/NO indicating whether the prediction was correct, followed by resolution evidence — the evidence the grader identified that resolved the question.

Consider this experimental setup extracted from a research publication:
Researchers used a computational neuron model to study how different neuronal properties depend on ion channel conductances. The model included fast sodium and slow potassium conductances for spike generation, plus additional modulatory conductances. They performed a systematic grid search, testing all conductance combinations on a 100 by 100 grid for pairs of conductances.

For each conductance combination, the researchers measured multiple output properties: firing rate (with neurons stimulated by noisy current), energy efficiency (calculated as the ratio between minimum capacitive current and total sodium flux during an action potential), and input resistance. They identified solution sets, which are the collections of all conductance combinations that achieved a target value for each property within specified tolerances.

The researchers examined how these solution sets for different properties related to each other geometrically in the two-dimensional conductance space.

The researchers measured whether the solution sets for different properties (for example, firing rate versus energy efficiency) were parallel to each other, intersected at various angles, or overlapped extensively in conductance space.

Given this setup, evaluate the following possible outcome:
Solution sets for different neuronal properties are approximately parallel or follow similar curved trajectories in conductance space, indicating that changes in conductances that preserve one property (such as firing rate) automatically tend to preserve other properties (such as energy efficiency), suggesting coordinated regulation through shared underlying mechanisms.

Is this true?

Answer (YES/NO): NO